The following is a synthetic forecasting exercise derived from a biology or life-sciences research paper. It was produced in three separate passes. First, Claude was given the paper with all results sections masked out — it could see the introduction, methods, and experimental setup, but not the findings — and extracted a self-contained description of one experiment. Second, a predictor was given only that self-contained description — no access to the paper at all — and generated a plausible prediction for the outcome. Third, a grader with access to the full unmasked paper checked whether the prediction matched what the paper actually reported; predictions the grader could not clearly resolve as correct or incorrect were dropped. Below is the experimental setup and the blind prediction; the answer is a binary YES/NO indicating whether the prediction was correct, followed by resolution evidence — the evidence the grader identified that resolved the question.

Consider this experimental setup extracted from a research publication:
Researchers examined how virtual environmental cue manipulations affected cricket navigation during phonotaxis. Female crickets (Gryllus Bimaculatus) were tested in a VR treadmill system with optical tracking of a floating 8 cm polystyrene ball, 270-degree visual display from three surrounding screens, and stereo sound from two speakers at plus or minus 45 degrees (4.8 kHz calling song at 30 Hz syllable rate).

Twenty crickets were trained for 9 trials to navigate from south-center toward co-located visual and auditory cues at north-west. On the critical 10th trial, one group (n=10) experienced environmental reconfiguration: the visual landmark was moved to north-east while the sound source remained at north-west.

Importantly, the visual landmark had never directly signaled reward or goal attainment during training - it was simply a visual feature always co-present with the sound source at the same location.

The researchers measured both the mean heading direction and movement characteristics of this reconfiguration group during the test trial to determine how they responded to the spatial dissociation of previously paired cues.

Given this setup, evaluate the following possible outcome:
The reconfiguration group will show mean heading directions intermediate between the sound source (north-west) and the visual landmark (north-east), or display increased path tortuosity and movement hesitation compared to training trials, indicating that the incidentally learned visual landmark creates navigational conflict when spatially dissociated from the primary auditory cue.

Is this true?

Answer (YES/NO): YES